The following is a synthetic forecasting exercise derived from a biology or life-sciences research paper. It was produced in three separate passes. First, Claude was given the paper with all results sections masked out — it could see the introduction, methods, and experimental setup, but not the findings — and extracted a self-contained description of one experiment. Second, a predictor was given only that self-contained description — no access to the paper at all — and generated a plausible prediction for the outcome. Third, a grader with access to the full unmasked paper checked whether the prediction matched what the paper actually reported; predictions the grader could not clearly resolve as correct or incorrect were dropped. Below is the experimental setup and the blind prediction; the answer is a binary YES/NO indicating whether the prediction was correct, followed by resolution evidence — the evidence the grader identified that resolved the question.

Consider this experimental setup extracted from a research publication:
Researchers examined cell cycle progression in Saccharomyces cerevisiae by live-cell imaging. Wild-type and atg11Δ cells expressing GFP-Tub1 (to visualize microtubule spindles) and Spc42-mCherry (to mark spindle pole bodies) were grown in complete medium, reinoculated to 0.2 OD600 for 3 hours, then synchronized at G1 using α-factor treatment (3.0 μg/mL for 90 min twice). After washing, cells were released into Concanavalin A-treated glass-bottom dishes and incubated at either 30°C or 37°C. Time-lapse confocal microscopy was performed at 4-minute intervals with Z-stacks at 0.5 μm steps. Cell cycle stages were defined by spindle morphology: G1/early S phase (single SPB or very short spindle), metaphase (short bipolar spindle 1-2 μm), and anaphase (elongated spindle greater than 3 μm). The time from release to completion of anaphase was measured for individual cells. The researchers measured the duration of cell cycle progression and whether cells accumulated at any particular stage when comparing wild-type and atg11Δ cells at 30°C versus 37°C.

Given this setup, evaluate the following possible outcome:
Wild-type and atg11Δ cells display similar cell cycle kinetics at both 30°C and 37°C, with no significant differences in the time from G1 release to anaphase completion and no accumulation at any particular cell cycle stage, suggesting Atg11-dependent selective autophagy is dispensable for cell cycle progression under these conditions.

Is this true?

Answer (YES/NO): NO